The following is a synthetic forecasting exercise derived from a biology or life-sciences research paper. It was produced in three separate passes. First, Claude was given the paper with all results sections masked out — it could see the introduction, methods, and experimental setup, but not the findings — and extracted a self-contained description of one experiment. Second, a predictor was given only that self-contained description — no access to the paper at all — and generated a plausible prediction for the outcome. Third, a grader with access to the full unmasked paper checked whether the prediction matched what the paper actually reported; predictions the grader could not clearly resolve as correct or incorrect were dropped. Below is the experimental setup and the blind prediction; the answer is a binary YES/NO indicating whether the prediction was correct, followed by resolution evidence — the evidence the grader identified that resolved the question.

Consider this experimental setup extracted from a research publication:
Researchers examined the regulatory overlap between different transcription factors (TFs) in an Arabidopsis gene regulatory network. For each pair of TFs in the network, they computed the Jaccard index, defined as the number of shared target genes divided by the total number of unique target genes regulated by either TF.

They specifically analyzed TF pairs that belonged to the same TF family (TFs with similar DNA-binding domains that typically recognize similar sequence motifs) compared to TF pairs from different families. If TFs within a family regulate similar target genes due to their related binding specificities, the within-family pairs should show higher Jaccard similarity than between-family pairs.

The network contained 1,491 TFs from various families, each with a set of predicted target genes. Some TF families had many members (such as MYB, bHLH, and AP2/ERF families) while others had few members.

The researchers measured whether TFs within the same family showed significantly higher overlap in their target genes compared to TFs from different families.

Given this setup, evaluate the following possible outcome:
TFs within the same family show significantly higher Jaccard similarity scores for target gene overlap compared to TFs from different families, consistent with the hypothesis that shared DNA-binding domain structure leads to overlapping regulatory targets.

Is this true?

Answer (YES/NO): YES